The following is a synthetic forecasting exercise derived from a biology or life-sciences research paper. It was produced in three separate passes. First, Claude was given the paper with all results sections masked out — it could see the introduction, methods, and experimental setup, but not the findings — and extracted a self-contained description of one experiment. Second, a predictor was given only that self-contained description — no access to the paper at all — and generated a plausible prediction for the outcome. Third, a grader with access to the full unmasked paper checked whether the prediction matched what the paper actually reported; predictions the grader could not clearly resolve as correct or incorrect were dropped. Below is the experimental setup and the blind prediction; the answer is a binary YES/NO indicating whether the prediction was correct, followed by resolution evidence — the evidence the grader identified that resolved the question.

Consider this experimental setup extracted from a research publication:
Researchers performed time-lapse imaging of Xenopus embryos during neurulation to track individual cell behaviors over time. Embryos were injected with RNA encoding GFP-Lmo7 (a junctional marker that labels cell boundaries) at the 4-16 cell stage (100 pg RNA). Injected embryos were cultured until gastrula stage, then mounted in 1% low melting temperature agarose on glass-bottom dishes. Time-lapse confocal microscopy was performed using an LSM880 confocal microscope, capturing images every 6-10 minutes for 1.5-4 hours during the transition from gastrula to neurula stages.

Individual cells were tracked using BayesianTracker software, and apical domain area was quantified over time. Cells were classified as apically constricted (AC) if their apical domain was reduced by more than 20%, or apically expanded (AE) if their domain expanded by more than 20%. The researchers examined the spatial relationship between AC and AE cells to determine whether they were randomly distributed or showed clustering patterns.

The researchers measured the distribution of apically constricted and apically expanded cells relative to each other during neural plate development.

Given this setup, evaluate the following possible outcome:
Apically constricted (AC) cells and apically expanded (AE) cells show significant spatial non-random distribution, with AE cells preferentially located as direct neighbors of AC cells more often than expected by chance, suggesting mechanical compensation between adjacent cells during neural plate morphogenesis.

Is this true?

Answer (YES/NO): YES